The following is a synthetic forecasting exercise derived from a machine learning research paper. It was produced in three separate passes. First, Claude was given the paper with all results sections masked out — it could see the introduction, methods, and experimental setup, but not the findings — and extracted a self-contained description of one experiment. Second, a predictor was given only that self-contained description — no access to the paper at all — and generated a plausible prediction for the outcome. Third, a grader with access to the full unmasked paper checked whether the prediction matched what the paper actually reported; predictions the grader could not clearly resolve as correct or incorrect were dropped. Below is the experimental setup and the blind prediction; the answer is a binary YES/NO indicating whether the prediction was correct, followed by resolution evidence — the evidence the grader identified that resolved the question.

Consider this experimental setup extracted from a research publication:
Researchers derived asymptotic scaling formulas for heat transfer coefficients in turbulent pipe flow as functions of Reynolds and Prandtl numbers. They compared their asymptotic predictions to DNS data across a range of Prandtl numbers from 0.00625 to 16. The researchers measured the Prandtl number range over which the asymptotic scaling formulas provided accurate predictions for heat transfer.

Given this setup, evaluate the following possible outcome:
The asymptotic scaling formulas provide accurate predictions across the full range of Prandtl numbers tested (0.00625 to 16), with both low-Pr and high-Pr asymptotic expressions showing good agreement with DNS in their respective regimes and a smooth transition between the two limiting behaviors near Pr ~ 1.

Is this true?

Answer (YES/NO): NO